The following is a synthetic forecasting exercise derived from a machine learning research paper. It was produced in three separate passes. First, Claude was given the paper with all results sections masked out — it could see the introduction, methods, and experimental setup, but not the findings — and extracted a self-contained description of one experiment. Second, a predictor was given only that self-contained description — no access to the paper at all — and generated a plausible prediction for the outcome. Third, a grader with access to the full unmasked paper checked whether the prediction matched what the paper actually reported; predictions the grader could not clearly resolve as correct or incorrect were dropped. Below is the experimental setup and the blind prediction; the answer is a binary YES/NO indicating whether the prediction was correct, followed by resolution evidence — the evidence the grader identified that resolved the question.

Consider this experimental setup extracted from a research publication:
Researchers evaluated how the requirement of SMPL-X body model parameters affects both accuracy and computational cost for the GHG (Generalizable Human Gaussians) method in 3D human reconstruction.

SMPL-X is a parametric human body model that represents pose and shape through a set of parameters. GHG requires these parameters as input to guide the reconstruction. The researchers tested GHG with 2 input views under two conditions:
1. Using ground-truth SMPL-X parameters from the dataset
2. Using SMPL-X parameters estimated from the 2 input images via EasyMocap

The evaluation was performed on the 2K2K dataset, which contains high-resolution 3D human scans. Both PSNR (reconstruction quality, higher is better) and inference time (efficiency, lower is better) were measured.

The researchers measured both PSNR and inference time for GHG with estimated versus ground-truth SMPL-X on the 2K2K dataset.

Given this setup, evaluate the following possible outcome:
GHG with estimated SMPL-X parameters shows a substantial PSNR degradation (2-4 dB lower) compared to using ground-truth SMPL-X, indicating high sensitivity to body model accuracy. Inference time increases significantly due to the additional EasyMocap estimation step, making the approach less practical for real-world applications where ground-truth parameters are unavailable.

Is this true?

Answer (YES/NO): NO